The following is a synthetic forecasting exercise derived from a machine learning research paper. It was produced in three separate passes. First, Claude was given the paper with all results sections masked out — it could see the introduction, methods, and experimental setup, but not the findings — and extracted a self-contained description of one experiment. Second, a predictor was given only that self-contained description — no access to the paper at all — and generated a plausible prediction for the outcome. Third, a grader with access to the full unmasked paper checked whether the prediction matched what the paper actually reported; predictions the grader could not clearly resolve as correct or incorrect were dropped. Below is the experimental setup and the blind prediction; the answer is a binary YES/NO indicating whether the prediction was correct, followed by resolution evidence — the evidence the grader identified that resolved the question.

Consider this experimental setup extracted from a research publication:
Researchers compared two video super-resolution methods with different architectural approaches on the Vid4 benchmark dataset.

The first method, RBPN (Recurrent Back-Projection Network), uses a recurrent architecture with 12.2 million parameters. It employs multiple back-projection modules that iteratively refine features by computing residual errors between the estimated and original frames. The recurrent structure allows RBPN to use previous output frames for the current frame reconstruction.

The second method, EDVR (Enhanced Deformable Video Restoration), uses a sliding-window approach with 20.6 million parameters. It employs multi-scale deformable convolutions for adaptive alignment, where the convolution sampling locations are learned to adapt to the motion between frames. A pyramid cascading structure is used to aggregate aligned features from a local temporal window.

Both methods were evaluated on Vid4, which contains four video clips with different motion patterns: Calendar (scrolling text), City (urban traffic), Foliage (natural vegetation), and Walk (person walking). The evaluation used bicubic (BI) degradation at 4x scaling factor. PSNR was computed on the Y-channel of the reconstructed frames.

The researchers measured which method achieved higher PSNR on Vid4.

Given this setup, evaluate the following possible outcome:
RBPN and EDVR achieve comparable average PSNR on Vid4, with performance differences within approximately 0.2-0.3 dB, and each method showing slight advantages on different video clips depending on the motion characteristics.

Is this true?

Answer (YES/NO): NO